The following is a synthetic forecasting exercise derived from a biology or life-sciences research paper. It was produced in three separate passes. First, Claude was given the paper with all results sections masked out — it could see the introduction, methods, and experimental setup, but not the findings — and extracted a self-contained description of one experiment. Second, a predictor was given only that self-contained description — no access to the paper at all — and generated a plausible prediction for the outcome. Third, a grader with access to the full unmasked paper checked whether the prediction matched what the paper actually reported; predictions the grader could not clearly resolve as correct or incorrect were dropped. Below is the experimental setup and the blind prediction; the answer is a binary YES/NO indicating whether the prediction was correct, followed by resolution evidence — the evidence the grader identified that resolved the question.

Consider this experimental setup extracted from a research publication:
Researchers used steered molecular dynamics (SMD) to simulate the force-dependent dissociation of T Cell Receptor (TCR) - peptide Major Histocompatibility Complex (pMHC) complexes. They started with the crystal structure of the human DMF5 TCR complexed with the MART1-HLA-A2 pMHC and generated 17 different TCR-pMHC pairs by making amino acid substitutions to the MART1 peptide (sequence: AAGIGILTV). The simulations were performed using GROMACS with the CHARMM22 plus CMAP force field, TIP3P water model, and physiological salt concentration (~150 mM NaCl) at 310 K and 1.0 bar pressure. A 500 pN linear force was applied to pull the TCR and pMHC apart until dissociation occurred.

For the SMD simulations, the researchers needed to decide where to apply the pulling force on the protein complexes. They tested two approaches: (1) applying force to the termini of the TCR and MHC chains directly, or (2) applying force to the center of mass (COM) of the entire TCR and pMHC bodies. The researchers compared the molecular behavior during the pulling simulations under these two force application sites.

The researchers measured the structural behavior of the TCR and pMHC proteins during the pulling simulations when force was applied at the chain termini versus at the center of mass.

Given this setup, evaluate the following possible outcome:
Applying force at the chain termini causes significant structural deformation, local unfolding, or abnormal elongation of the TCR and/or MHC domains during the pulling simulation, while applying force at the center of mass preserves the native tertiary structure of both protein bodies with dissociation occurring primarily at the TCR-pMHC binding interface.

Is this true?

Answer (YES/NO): YES